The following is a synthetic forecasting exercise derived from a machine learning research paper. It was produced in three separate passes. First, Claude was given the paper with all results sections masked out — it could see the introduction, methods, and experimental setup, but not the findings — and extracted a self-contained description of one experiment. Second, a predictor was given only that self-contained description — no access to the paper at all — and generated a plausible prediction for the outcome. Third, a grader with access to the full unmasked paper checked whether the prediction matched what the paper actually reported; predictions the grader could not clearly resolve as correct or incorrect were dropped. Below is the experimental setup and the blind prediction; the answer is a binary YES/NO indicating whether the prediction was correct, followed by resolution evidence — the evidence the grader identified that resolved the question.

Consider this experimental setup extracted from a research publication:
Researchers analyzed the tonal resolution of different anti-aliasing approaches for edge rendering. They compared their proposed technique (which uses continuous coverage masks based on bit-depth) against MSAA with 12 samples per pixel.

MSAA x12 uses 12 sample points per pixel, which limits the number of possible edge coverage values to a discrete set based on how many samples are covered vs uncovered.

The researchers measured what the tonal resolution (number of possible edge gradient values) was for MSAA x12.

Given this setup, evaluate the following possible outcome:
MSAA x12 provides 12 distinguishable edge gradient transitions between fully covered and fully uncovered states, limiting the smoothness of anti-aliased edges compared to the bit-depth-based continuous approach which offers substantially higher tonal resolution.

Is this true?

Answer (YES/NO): NO